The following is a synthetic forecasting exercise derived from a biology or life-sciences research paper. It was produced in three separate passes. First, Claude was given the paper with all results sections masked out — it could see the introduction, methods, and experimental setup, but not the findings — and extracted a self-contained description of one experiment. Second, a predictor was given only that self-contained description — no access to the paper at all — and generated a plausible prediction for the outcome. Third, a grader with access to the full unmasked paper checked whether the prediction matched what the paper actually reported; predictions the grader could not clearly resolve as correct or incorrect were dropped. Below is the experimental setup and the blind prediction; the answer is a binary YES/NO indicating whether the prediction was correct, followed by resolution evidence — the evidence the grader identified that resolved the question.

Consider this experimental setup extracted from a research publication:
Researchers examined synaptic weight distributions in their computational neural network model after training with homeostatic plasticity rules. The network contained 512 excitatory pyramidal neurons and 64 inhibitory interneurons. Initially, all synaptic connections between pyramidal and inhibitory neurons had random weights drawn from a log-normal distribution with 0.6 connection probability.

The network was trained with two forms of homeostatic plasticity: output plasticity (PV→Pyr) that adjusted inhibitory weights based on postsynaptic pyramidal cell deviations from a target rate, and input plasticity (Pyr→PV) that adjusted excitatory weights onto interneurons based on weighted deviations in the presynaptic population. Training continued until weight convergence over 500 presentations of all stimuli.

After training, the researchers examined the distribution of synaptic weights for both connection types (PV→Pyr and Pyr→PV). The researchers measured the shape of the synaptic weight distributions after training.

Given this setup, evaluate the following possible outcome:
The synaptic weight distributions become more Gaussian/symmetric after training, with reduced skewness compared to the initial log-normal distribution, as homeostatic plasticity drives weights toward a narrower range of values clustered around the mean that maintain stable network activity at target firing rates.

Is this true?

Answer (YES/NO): NO